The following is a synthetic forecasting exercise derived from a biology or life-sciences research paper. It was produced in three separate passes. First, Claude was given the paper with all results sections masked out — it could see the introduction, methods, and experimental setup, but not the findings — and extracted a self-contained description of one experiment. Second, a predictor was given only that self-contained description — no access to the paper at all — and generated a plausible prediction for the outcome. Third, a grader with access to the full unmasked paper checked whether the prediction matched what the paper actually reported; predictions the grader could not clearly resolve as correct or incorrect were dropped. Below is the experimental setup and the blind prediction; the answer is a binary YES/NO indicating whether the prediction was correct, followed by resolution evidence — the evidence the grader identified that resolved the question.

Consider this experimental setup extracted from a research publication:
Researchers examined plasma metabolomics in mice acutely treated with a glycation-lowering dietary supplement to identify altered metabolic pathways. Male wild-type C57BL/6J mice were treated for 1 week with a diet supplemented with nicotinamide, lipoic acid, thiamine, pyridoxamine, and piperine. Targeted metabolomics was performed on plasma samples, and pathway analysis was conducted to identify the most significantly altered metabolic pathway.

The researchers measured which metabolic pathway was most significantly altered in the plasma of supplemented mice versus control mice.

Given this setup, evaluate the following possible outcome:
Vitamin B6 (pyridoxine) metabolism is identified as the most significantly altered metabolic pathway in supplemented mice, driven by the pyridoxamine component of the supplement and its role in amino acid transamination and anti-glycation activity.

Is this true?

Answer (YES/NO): NO